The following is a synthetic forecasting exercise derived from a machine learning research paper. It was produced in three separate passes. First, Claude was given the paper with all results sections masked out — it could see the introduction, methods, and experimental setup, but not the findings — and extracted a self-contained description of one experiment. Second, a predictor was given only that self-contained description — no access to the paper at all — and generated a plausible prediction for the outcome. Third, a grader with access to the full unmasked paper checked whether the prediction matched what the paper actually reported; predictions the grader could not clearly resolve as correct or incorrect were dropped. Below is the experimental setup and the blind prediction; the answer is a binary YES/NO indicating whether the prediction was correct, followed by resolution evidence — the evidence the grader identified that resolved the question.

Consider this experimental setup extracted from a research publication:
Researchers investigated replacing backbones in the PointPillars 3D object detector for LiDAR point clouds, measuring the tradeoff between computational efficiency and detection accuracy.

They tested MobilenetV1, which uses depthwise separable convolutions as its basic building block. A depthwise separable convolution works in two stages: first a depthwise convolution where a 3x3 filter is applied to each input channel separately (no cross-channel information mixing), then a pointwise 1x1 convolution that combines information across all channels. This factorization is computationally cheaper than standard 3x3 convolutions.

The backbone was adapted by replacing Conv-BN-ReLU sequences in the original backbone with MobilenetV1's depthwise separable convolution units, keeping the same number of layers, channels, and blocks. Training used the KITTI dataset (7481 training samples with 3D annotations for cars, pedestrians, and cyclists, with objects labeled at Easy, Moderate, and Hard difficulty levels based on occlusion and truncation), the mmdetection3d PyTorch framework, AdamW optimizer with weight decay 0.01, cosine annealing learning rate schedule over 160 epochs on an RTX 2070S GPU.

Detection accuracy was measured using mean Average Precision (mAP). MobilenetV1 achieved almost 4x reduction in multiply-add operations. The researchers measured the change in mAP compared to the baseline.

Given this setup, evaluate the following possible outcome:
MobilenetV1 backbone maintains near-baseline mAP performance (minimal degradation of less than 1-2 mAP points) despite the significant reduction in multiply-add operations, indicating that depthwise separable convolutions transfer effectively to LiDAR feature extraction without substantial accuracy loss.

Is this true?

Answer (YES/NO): YES